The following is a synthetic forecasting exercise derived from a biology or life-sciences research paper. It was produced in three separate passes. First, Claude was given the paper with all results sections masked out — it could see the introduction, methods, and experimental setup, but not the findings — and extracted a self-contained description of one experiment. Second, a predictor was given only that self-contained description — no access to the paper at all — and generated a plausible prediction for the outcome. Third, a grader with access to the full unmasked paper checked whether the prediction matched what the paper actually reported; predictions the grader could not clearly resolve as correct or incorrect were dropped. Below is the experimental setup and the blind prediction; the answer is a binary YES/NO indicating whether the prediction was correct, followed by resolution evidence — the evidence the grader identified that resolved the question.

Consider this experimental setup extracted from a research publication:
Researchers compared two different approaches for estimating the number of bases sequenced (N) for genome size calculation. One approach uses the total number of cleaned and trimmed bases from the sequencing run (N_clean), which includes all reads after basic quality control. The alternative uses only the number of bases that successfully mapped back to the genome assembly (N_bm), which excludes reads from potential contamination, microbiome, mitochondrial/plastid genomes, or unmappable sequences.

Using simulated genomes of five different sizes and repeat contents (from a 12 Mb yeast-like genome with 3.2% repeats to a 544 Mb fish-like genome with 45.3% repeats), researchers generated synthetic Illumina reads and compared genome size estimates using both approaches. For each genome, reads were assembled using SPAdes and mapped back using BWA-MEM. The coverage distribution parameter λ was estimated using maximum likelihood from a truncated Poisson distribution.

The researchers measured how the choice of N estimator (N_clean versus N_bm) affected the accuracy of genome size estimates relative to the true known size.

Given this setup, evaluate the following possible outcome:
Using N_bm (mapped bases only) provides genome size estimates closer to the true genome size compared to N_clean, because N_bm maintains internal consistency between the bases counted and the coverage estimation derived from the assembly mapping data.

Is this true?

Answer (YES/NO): NO